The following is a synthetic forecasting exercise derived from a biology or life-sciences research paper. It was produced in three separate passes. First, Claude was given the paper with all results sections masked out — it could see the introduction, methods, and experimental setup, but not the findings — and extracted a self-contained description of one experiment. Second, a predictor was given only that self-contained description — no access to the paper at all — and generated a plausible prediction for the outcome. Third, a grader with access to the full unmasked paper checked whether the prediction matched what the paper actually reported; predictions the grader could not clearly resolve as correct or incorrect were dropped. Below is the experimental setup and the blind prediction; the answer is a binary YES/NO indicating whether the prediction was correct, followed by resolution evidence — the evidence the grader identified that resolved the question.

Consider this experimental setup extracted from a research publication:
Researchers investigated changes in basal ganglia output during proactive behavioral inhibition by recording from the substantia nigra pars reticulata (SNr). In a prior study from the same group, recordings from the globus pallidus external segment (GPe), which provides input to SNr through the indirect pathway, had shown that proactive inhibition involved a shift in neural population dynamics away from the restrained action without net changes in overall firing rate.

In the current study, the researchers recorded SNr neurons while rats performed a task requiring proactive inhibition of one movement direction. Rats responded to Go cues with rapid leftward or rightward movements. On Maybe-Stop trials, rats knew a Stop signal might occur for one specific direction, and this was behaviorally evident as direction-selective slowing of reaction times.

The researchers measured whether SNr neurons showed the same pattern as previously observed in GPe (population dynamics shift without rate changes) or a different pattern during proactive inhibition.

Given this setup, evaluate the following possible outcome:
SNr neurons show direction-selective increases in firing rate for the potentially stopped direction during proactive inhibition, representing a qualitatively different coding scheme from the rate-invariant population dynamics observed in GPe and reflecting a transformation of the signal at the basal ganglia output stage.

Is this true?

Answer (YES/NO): YES